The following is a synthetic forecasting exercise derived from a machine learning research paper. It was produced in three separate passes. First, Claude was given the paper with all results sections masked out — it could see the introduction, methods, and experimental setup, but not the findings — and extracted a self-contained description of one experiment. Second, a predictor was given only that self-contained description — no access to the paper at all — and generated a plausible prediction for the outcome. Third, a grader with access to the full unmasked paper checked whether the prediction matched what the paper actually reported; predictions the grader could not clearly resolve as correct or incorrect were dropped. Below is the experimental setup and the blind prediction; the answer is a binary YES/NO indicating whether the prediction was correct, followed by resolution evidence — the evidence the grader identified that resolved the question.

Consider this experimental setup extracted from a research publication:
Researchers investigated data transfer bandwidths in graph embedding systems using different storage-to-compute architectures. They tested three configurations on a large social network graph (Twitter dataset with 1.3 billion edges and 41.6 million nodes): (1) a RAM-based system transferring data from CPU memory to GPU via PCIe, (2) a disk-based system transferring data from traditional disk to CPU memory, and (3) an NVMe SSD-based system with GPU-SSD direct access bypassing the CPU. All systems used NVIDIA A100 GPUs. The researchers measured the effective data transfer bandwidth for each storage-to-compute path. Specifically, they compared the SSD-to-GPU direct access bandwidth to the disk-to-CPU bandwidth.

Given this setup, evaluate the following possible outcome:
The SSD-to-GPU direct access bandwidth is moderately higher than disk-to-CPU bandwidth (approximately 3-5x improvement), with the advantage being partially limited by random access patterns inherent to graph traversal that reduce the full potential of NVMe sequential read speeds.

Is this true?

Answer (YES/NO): NO